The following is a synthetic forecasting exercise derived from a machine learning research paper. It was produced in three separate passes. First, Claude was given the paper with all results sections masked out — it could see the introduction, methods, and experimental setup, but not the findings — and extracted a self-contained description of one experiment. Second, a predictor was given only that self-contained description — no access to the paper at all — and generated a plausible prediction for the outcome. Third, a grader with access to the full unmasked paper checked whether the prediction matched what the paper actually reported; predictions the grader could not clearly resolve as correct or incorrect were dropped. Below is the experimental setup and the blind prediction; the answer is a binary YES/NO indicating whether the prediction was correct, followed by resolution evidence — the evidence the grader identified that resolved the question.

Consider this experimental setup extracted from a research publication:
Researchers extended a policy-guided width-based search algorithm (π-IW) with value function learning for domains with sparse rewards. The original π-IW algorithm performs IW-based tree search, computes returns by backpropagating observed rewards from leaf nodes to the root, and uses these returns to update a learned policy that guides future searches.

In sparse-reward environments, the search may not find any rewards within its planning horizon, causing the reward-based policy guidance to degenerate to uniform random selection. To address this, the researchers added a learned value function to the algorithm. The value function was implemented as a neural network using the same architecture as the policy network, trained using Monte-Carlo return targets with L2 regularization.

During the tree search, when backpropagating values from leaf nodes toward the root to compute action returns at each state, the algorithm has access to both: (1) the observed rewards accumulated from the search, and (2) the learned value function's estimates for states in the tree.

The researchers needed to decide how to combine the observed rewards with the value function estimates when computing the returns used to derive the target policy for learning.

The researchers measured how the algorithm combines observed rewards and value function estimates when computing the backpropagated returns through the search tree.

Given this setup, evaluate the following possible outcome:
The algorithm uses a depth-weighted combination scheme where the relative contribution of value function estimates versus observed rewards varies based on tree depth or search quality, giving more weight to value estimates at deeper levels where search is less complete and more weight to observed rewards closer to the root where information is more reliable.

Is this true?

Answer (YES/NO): NO